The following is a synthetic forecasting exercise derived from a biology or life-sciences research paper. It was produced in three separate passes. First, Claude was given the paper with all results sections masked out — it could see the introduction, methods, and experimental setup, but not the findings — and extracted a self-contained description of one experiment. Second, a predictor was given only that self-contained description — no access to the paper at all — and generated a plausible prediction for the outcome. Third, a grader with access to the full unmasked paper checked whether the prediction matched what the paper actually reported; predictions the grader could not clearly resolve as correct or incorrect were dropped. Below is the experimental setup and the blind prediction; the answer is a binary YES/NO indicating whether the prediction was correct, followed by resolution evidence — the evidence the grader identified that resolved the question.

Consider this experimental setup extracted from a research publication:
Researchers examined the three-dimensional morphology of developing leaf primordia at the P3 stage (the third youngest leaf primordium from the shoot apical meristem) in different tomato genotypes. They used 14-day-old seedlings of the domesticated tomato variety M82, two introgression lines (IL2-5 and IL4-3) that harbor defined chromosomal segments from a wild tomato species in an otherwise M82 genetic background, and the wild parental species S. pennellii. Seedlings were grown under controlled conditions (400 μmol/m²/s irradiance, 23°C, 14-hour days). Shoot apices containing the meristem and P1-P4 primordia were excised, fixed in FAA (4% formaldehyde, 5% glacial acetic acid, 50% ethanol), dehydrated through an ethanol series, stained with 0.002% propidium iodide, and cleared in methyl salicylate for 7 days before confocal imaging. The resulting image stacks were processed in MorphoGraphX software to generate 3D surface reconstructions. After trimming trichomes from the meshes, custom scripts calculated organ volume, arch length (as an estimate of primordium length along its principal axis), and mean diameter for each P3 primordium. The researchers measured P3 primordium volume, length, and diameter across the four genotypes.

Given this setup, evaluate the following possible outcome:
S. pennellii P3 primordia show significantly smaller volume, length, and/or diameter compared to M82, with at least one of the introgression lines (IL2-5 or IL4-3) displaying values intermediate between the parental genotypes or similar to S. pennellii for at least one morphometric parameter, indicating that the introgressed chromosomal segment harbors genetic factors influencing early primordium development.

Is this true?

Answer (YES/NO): NO